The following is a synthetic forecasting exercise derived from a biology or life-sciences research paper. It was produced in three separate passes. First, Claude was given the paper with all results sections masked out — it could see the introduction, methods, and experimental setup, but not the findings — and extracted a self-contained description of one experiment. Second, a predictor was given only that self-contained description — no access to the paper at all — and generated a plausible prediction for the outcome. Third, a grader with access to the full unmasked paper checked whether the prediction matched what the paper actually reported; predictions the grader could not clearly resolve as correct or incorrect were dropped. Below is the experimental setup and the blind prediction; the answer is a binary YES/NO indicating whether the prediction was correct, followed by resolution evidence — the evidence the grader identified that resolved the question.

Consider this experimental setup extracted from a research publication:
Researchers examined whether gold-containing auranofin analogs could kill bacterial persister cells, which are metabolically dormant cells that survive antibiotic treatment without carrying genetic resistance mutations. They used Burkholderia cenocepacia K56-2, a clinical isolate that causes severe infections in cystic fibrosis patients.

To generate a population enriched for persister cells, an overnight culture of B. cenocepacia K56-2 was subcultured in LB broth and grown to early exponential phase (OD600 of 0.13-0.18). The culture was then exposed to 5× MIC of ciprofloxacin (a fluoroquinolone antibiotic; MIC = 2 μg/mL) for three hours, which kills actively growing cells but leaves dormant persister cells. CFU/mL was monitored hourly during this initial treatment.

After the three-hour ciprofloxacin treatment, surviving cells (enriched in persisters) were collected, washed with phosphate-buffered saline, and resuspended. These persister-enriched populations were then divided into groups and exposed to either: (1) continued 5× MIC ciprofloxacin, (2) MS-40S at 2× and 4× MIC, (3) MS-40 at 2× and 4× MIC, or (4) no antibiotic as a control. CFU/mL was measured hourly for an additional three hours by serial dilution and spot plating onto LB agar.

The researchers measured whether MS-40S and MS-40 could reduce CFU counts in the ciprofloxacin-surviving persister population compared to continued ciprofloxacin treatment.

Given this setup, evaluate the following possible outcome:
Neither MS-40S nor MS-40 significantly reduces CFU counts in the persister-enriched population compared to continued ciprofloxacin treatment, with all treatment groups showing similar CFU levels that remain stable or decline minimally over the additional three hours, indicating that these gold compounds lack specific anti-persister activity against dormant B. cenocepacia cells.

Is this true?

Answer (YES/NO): NO